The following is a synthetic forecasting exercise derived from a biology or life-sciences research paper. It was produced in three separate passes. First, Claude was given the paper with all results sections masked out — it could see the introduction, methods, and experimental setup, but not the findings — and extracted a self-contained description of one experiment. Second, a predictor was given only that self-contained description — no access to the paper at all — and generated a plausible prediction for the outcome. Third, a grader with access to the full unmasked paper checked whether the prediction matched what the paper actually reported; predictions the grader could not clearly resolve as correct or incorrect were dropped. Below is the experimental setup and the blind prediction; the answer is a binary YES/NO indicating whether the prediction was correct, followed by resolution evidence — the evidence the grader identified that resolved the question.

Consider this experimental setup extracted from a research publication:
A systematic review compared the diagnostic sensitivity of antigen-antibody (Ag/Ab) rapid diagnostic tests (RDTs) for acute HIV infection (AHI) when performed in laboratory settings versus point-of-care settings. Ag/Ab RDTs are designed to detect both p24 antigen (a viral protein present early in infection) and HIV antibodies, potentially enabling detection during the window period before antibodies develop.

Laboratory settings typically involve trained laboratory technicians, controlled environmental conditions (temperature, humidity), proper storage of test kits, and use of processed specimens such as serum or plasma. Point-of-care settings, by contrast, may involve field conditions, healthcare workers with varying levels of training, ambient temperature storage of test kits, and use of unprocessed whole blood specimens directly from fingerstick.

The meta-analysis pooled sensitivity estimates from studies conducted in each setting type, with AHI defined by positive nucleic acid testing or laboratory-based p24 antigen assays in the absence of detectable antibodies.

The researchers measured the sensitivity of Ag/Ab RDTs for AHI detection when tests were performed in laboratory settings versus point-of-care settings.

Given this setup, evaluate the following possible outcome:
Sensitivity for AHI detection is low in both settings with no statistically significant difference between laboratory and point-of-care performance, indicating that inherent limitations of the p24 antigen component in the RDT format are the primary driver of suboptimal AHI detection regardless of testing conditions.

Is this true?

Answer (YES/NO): NO